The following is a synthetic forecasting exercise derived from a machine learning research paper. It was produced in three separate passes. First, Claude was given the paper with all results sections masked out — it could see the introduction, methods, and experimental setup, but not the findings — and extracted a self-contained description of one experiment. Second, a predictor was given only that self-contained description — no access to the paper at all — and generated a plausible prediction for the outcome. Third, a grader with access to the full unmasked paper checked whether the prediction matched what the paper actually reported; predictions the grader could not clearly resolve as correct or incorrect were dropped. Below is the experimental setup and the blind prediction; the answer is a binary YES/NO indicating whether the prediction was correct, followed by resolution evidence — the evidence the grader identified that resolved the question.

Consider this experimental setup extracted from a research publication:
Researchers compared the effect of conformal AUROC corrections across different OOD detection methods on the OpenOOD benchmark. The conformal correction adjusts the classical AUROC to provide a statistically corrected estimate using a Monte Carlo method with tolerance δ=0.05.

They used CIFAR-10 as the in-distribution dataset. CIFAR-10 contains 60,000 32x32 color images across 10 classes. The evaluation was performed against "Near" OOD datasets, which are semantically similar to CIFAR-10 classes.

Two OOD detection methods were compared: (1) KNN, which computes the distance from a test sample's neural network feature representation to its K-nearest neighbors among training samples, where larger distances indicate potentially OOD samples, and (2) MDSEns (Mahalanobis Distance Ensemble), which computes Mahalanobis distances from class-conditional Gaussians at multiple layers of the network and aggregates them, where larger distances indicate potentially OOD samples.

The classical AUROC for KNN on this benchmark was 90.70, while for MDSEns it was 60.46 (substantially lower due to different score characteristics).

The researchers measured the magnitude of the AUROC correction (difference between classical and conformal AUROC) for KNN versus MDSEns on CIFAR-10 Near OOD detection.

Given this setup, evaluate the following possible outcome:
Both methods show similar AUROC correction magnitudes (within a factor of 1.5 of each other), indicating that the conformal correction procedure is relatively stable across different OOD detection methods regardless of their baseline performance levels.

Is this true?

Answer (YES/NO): NO